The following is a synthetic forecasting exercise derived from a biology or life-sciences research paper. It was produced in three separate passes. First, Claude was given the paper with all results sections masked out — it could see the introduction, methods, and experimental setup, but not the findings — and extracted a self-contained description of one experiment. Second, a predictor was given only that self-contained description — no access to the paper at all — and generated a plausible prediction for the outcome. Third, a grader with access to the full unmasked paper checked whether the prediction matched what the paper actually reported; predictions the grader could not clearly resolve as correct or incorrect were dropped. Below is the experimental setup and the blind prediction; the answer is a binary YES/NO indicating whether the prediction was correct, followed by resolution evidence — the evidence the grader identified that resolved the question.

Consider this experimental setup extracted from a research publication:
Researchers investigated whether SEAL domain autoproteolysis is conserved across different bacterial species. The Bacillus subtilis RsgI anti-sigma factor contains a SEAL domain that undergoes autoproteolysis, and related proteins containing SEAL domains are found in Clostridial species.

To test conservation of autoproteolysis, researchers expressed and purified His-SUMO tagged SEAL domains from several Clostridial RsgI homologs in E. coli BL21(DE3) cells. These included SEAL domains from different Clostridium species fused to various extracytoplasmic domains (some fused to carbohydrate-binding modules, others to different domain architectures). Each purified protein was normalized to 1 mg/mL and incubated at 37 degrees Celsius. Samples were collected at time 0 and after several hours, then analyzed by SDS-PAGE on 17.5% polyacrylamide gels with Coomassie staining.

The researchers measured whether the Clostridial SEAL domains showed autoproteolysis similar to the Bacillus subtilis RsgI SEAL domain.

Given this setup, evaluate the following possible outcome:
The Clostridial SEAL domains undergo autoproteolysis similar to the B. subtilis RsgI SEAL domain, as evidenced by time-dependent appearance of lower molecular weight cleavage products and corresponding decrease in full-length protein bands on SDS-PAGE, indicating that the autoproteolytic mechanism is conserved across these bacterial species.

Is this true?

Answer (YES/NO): YES